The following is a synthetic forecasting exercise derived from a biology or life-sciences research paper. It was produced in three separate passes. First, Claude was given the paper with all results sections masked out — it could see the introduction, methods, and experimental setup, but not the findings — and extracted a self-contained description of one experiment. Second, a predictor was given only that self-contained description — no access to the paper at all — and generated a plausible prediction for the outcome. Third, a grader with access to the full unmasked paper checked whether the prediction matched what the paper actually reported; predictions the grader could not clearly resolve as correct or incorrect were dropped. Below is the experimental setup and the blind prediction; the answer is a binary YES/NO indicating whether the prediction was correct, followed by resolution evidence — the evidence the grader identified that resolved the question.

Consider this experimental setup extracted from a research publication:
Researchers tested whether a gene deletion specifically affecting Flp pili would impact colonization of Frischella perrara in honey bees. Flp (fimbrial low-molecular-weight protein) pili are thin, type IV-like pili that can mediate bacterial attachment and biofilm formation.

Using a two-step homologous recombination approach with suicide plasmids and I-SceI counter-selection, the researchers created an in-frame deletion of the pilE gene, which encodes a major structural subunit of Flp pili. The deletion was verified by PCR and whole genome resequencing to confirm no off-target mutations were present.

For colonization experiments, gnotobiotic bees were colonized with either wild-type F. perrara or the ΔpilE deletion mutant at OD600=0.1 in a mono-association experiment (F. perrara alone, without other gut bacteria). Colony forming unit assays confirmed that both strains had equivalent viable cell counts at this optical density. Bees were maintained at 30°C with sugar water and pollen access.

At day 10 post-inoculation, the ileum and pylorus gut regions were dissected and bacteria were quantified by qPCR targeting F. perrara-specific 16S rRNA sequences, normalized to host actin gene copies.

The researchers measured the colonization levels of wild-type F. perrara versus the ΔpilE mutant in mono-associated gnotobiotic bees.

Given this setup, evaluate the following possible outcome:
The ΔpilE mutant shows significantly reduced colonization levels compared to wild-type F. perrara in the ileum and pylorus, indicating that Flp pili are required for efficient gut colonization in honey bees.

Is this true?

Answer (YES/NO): YES